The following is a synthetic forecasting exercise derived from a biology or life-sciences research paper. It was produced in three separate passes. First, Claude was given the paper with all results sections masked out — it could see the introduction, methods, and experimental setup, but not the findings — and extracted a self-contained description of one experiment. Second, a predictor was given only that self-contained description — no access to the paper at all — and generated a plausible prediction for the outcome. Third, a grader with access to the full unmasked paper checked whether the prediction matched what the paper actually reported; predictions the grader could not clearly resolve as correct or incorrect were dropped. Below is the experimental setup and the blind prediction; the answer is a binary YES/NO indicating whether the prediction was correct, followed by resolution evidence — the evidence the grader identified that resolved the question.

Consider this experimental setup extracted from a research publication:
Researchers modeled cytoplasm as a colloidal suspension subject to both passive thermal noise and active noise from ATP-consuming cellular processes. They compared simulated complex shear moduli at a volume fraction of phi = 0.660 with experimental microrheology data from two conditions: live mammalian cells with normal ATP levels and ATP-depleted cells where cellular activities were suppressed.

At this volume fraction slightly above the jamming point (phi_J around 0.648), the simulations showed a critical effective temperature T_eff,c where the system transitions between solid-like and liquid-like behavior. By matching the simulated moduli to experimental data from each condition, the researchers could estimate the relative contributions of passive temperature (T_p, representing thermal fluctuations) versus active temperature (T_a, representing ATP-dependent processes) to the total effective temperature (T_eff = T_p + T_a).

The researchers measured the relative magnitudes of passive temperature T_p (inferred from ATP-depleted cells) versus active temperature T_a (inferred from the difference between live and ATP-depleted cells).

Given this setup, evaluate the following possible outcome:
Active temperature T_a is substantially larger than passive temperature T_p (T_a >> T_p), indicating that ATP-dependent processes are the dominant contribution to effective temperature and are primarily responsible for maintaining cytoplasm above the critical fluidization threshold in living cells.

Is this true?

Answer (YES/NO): YES